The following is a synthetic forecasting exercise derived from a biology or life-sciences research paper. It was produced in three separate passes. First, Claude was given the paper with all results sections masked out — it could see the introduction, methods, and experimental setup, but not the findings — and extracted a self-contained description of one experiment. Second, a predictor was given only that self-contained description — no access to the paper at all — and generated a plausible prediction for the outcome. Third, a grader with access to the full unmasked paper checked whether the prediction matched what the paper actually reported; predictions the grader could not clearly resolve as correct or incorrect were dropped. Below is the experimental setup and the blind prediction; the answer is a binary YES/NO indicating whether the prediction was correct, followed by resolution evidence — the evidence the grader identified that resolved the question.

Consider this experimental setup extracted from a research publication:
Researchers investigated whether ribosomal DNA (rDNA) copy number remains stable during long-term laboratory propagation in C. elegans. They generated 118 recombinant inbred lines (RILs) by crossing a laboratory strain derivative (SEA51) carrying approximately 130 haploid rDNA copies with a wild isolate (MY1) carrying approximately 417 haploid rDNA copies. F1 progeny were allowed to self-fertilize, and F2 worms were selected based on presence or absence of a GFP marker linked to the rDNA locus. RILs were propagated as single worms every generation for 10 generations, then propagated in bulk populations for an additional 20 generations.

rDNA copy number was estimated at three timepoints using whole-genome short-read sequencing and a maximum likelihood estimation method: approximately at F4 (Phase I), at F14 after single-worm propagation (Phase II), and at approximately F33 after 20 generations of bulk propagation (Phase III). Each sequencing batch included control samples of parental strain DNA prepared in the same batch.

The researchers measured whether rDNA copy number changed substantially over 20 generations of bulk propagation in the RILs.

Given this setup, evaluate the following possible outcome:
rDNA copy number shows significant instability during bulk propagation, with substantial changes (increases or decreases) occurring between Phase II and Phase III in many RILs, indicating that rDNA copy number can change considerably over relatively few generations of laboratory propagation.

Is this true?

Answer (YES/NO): NO